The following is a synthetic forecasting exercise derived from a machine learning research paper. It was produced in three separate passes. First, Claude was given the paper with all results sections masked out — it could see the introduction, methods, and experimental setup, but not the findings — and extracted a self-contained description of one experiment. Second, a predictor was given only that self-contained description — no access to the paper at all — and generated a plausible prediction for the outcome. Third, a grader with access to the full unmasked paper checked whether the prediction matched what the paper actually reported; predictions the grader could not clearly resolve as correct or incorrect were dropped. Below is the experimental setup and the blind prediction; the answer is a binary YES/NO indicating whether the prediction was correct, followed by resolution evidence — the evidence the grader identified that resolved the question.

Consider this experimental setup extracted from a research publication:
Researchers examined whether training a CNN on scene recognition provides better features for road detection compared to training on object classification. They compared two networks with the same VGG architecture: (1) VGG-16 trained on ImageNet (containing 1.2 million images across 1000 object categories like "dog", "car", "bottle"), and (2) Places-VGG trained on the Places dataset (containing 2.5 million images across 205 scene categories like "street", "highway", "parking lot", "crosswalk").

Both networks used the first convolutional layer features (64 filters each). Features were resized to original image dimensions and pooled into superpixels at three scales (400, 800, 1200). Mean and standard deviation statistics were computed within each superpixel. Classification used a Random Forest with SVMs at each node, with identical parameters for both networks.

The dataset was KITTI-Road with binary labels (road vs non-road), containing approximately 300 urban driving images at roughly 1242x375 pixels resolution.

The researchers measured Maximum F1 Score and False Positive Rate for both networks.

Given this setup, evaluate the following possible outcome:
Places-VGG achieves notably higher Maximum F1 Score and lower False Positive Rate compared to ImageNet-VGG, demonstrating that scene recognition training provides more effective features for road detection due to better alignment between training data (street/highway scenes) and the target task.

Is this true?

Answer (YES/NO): NO